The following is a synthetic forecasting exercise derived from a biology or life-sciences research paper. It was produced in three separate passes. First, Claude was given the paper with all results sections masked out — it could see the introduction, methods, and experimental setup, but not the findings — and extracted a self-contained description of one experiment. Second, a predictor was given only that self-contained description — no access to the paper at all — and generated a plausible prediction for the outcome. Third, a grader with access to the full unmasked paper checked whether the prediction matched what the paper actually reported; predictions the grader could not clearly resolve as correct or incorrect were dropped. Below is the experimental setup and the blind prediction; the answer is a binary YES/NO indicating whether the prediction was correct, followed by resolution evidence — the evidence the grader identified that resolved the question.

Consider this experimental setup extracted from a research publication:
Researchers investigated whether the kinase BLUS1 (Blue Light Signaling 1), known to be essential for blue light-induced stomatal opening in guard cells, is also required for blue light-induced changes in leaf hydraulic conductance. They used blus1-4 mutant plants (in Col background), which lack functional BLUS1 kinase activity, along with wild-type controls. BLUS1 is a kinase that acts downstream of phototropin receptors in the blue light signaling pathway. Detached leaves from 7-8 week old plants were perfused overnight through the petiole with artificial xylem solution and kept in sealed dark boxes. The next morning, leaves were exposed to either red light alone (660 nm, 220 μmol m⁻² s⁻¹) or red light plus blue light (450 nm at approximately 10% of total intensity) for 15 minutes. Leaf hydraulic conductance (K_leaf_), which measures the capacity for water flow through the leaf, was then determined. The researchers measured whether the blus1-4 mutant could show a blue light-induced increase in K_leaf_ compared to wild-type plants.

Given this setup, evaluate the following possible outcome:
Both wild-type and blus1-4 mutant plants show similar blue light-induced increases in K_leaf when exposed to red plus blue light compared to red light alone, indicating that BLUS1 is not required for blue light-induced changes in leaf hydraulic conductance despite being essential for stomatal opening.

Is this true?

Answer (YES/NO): NO